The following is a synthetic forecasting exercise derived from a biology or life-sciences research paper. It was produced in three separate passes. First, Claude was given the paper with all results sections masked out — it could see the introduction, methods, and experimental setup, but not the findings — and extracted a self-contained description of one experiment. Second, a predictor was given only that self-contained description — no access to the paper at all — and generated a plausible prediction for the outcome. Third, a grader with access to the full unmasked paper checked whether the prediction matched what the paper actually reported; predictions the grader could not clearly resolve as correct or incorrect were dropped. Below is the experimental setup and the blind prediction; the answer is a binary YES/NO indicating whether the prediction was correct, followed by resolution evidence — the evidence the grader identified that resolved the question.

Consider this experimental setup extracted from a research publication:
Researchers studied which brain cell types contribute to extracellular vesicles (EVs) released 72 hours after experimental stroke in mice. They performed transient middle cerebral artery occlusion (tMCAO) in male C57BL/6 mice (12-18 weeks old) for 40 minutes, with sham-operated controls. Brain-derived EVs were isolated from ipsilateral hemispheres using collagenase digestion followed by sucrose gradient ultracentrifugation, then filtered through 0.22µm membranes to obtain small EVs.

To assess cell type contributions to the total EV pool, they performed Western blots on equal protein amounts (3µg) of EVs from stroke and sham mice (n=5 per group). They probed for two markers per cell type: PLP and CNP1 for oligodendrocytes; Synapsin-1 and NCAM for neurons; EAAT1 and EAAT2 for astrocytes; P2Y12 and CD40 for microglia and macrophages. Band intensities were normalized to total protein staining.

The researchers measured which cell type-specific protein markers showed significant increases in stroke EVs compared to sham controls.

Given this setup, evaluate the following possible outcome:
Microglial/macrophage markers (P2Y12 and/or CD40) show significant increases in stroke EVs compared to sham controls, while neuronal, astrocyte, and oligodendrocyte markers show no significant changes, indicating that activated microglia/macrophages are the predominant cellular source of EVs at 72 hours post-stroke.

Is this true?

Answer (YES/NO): NO